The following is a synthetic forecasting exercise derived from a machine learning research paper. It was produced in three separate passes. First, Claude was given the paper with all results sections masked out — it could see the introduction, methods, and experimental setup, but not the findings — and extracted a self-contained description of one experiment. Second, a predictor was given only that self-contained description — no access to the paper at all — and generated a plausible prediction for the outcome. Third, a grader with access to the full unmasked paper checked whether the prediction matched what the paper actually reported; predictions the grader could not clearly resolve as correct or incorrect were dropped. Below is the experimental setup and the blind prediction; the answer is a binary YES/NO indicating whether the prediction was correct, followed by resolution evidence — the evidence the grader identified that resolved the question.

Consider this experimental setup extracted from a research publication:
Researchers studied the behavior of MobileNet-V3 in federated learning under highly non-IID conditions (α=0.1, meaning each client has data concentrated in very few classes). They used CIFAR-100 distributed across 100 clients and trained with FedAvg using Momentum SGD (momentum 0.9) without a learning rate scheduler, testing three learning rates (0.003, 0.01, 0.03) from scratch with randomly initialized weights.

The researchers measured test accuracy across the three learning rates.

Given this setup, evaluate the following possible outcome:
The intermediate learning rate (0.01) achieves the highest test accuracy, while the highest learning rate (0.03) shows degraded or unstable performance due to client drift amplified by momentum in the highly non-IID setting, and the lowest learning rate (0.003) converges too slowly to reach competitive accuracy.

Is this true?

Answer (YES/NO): YES